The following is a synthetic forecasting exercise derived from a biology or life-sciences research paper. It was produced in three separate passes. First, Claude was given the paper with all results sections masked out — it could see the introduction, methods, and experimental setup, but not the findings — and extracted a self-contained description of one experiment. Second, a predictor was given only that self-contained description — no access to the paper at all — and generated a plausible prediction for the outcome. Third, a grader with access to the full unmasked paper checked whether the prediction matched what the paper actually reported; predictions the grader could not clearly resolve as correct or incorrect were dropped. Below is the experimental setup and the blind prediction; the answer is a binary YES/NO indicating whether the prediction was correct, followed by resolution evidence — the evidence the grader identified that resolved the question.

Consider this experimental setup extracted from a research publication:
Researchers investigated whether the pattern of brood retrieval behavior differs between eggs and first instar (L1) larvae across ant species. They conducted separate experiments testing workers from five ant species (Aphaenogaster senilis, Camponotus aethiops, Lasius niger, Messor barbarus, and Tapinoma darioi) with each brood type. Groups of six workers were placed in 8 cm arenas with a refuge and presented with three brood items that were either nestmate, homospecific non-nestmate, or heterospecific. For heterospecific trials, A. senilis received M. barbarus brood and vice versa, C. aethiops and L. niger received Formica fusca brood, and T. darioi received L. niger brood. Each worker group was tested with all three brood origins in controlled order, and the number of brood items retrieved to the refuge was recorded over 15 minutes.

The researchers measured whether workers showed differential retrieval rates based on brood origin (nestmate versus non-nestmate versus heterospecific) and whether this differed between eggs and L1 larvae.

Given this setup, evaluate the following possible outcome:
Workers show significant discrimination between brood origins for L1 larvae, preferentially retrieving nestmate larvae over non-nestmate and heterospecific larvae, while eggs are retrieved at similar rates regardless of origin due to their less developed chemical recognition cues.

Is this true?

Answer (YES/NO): NO